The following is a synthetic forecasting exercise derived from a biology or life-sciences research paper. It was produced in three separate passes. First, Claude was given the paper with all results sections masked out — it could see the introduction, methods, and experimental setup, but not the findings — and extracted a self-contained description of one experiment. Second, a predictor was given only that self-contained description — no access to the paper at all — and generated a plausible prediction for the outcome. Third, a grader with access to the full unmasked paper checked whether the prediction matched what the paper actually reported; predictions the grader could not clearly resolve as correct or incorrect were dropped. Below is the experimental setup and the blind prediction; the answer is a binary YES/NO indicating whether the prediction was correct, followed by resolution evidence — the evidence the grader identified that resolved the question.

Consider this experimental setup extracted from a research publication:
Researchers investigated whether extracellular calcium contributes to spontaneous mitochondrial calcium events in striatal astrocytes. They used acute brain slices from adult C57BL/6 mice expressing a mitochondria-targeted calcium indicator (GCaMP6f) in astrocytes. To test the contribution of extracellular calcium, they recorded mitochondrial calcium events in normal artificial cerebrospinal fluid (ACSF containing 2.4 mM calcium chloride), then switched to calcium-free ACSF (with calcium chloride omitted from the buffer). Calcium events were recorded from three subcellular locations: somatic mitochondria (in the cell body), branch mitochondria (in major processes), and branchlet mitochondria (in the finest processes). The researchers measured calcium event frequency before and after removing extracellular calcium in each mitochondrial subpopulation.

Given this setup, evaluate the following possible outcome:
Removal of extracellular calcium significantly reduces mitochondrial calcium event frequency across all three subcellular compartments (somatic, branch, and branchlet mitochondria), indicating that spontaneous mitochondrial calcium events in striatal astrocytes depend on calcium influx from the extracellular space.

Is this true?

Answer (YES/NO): NO